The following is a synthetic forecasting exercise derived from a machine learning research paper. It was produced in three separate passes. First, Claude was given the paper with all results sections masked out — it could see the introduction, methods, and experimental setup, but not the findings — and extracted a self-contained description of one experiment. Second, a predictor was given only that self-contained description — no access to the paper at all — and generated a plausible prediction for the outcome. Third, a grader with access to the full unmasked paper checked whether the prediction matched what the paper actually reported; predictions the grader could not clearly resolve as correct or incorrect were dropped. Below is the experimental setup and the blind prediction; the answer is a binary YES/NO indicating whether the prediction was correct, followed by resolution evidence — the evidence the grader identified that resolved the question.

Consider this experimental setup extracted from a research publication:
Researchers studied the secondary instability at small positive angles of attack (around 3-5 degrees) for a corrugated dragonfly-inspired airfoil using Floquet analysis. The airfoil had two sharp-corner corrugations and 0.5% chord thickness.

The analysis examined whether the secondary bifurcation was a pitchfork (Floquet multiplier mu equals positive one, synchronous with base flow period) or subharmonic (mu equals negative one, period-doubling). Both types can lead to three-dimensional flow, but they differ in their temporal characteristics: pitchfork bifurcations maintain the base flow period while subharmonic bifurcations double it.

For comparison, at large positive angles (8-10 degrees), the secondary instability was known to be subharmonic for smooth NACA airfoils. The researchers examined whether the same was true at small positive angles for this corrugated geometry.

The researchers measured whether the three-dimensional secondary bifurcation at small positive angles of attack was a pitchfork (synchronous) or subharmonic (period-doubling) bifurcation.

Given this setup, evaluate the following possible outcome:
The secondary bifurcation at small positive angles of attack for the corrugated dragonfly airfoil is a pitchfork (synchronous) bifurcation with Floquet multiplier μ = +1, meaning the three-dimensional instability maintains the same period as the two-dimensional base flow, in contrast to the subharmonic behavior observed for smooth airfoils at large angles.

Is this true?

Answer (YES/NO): YES